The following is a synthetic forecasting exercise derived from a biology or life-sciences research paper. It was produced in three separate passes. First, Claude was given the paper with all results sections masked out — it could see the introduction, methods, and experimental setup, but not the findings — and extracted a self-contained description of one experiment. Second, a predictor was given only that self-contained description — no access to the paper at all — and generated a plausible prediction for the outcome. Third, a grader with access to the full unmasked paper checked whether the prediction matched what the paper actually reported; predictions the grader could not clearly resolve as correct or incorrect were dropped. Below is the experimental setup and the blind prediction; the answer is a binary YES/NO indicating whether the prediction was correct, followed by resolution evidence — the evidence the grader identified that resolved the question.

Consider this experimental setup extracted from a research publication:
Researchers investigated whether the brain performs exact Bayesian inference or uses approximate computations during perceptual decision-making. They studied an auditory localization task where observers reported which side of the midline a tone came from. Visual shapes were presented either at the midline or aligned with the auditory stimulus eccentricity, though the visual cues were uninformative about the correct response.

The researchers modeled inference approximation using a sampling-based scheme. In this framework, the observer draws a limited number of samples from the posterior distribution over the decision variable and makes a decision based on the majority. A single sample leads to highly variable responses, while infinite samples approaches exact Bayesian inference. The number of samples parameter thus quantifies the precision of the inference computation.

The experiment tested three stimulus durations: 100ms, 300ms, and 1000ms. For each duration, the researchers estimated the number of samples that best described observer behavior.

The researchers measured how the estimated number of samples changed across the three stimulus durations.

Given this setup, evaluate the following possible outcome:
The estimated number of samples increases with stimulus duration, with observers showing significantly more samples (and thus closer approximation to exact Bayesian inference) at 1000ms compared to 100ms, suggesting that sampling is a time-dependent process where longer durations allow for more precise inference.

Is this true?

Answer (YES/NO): YES